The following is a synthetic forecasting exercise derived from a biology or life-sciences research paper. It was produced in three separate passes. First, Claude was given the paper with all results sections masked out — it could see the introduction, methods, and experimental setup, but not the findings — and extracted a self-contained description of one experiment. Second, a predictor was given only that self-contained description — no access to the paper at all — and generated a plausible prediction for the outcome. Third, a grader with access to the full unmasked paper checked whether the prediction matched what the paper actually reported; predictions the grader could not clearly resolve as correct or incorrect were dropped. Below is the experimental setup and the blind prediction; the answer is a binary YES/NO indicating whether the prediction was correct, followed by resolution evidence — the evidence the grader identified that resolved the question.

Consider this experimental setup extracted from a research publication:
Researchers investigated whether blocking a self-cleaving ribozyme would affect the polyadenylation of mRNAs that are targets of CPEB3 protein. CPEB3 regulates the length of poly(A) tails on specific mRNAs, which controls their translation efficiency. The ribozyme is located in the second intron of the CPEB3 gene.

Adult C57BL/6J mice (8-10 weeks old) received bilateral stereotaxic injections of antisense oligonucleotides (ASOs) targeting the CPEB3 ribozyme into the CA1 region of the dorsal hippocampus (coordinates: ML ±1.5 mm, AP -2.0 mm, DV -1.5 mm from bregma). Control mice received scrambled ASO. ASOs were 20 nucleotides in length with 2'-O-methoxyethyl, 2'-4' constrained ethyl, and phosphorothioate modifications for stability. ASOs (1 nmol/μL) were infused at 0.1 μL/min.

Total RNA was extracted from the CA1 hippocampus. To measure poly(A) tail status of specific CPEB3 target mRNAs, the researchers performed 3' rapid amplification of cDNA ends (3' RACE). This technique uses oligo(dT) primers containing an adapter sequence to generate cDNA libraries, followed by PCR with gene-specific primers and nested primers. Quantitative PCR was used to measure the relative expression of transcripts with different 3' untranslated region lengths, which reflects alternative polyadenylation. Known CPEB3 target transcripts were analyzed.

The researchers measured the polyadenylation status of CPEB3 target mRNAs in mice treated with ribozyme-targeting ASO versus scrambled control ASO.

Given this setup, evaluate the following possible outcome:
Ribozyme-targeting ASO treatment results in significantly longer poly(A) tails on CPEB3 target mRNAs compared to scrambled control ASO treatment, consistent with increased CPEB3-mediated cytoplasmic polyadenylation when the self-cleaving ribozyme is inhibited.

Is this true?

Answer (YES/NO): YES